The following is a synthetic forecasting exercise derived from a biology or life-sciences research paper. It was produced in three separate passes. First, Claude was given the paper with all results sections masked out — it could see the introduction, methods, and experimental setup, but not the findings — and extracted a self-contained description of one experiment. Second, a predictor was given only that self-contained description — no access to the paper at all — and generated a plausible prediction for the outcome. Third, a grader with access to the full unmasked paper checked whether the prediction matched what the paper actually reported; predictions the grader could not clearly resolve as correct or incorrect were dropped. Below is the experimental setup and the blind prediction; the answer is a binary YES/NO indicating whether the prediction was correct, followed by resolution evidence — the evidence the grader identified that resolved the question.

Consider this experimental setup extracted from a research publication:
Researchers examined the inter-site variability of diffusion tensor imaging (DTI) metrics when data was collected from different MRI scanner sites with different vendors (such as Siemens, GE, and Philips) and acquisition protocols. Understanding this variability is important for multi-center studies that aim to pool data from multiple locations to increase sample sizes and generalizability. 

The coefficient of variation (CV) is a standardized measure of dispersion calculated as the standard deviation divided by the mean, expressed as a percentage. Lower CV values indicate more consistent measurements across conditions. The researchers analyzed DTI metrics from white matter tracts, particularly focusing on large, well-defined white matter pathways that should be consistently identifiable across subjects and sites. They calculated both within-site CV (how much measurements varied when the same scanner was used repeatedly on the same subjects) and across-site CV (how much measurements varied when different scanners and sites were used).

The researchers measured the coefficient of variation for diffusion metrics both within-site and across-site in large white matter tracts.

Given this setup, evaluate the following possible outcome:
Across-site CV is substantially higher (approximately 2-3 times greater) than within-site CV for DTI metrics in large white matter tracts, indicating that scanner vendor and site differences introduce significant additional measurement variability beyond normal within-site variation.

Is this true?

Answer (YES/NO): NO